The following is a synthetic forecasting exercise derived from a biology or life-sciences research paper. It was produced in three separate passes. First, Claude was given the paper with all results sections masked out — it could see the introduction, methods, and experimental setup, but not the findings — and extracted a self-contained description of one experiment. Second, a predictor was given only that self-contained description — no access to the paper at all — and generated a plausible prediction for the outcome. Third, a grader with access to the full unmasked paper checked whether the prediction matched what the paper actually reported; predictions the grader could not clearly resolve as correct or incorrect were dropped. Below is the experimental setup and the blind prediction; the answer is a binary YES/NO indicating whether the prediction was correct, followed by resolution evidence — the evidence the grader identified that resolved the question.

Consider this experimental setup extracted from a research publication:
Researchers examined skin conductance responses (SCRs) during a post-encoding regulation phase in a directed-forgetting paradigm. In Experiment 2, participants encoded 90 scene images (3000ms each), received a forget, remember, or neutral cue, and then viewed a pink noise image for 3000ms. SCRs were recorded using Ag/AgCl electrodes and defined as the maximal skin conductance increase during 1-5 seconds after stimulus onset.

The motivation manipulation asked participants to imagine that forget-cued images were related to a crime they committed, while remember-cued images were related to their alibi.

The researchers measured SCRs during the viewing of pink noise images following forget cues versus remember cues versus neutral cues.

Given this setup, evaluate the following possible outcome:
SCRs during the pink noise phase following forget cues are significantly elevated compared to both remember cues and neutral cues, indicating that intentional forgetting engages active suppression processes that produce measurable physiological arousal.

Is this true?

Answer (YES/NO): NO